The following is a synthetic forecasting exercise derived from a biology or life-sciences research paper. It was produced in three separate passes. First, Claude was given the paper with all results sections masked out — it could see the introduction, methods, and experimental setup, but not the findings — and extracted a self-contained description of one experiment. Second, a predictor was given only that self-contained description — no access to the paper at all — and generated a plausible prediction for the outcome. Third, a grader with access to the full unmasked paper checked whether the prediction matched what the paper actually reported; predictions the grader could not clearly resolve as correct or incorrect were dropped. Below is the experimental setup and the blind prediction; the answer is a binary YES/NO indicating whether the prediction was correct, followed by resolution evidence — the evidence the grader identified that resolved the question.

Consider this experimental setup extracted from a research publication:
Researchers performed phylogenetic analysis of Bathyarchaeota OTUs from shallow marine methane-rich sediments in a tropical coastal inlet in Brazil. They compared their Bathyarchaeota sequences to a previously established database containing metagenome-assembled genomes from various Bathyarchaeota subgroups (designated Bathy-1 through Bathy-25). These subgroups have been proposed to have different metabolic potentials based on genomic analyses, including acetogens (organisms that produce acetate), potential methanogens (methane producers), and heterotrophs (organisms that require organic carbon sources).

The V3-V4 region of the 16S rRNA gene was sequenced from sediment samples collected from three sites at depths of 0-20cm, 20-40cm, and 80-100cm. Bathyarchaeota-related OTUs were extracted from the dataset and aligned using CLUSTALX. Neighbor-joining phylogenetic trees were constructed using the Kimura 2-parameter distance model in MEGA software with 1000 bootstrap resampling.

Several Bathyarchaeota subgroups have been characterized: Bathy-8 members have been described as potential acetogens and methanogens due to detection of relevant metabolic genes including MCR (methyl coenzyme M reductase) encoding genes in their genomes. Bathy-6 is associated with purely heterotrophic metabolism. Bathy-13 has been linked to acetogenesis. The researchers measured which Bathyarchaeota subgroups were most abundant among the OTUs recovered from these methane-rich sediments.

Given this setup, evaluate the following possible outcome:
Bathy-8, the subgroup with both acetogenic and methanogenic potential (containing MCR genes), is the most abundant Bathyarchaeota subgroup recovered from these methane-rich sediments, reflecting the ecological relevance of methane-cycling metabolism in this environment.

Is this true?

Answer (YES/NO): NO